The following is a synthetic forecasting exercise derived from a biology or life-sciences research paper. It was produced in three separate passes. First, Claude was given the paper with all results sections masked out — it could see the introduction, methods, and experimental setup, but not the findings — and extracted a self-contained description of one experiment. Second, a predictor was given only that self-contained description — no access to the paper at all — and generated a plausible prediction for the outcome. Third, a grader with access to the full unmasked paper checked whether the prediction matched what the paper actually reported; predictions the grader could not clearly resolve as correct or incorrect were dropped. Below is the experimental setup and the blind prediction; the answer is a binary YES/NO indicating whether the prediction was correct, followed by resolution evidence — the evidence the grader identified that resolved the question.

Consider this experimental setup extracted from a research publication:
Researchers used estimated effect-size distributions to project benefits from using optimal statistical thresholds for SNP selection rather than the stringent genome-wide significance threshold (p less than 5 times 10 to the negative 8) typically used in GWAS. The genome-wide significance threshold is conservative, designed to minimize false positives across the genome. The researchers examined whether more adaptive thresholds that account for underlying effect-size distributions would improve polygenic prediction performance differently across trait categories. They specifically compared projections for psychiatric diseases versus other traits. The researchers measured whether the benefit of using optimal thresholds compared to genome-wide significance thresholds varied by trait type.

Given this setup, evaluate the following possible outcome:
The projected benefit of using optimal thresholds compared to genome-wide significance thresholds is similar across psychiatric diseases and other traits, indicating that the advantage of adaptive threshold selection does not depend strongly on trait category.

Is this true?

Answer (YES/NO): NO